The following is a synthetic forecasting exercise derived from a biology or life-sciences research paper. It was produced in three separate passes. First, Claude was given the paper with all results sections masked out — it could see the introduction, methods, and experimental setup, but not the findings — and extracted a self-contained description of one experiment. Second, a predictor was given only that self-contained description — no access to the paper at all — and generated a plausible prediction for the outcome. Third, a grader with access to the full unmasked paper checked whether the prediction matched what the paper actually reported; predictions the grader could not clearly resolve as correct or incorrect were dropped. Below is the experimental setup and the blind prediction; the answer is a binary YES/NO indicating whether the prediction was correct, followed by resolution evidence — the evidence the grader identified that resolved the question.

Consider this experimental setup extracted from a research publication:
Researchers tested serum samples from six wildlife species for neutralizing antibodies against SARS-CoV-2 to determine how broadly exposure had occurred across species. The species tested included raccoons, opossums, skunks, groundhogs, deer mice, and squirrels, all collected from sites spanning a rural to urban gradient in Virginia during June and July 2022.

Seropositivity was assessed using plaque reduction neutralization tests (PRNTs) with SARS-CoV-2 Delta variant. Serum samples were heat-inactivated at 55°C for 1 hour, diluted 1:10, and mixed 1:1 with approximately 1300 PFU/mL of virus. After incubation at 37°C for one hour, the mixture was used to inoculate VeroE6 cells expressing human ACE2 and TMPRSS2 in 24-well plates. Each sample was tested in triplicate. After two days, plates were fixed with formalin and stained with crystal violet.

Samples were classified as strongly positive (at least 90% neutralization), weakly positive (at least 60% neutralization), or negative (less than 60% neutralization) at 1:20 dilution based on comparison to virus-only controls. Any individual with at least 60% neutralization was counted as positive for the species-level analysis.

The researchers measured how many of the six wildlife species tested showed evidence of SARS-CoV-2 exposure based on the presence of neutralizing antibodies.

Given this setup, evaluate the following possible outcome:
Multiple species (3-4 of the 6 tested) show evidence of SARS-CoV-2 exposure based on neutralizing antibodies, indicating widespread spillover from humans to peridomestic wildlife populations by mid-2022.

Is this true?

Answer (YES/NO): NO